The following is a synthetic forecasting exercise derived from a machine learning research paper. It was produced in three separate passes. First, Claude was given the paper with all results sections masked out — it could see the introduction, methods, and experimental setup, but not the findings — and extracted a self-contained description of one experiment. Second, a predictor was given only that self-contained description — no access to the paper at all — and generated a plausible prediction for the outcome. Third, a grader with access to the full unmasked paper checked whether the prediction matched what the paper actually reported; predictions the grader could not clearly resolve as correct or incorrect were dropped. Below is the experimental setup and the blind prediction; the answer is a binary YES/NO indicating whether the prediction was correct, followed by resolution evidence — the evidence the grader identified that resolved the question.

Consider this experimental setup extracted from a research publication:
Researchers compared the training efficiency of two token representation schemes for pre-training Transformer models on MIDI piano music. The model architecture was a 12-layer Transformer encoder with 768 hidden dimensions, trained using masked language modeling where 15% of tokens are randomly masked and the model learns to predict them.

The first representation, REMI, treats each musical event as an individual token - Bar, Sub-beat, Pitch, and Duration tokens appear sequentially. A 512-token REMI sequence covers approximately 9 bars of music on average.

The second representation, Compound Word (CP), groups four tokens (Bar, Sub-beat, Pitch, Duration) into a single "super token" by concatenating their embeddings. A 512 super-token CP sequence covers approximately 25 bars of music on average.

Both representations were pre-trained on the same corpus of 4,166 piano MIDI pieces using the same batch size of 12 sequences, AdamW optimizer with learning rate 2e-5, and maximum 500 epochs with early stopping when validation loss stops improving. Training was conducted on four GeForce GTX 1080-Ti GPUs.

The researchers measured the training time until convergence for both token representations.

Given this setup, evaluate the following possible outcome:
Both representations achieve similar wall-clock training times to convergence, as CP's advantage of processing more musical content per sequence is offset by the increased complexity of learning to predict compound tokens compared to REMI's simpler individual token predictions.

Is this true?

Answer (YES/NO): NO